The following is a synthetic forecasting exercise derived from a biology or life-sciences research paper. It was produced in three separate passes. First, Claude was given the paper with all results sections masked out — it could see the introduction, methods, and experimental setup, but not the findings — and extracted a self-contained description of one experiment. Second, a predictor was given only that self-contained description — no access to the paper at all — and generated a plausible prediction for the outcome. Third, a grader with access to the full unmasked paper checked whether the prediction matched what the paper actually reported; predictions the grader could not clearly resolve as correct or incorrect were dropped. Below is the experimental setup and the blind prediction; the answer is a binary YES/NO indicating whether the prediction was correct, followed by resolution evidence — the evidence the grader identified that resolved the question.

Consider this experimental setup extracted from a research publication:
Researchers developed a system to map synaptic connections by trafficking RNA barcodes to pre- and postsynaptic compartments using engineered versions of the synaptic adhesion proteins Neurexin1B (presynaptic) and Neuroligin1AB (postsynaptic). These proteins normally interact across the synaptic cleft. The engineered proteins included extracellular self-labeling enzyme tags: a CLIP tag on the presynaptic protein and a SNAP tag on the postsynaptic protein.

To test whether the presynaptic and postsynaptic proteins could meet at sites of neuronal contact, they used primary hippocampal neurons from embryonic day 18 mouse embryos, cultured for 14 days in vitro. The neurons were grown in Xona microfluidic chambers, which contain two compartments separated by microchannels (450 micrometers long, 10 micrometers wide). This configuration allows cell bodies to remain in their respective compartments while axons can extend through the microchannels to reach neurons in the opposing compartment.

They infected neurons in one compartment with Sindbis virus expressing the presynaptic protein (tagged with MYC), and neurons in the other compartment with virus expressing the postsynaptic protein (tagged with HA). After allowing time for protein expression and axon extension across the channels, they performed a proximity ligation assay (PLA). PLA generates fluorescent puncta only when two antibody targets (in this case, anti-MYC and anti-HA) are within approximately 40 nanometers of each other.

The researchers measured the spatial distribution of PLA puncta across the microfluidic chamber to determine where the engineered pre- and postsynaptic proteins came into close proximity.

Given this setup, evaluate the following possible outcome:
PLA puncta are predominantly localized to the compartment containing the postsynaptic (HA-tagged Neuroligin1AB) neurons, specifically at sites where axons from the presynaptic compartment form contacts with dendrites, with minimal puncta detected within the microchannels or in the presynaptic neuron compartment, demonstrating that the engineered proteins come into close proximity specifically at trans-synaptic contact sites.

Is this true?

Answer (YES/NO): YES